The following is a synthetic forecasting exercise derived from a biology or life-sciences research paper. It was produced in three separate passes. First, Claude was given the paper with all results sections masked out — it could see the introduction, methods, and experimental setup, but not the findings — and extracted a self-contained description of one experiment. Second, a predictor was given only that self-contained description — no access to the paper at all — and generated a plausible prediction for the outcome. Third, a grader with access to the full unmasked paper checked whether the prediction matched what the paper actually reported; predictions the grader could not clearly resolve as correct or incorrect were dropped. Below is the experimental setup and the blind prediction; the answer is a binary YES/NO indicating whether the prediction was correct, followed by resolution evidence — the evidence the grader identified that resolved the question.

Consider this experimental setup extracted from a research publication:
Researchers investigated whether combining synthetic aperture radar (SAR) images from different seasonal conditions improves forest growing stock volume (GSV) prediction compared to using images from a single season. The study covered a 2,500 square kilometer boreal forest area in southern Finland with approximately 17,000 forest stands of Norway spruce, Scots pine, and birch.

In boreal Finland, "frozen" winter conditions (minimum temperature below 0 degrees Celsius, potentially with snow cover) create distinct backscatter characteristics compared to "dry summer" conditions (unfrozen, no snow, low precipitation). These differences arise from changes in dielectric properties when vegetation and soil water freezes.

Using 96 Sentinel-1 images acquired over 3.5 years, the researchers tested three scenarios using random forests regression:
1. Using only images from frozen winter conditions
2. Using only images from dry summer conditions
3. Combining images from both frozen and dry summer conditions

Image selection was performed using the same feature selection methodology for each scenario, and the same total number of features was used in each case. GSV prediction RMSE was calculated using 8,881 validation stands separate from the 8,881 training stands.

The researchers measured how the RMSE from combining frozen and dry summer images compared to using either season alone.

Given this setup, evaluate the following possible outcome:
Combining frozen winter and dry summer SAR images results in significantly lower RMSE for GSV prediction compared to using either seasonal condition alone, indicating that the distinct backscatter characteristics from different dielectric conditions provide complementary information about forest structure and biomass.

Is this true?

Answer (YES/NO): NO